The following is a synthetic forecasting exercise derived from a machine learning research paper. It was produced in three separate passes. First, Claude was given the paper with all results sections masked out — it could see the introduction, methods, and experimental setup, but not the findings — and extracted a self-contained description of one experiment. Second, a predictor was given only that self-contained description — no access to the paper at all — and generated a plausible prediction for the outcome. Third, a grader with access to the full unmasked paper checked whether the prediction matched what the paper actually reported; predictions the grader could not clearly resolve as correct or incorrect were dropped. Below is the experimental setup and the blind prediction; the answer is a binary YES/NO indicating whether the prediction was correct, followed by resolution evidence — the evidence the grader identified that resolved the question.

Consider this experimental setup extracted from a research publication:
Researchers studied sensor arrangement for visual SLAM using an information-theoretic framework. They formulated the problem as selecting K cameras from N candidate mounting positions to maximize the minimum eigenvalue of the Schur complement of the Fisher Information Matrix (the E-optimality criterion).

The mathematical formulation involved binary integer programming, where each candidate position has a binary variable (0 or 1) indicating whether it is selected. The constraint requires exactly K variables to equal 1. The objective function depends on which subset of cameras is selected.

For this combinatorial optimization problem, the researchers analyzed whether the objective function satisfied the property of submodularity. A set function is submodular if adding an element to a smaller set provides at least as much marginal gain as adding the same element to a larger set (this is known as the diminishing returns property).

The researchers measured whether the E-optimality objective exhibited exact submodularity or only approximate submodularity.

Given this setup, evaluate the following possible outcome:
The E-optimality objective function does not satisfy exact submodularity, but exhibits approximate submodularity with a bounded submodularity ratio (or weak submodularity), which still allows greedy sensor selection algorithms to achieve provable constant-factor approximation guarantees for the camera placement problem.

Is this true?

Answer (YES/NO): NO